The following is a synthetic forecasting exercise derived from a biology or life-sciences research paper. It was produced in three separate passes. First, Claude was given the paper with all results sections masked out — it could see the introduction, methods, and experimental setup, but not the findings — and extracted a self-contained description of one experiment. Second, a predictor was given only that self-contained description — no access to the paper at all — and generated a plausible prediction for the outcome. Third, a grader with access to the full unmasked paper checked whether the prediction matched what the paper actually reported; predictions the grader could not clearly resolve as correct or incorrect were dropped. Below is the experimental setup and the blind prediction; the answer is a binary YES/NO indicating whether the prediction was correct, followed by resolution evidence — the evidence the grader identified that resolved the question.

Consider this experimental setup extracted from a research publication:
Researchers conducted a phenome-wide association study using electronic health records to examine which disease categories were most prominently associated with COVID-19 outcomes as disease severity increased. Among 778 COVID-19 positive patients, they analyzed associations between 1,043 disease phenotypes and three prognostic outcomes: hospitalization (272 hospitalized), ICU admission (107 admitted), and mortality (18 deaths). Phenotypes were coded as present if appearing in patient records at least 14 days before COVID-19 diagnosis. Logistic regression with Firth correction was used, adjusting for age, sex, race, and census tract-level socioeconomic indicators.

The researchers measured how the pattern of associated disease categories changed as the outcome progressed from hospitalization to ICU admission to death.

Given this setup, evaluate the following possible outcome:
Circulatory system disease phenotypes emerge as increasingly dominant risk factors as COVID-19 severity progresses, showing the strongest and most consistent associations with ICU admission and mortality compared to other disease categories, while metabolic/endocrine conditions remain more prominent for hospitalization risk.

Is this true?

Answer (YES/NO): NO